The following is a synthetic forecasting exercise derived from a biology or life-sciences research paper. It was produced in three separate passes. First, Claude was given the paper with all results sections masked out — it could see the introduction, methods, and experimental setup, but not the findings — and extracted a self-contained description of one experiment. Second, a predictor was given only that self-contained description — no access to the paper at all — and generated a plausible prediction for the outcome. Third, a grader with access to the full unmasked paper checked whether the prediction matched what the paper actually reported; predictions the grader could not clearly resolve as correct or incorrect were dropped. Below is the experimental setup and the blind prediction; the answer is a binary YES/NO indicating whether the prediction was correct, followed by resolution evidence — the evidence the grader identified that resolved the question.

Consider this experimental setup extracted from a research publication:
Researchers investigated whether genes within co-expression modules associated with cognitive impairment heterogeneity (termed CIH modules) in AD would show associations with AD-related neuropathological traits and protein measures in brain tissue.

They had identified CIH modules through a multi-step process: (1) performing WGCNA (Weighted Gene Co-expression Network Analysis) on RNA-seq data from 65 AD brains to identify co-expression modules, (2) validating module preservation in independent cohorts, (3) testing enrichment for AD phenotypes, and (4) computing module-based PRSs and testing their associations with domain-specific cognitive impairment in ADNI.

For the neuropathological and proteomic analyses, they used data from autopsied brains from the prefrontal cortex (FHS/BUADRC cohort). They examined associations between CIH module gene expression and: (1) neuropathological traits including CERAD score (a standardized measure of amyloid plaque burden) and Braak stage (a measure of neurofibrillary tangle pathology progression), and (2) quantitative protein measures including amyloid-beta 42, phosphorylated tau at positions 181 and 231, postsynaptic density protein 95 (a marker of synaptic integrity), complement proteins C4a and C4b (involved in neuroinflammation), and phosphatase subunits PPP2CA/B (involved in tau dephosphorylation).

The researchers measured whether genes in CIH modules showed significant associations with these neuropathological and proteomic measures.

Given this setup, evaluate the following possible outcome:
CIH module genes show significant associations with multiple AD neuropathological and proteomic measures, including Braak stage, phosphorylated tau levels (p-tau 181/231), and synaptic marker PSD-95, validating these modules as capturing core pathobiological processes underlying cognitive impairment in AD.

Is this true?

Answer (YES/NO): YES